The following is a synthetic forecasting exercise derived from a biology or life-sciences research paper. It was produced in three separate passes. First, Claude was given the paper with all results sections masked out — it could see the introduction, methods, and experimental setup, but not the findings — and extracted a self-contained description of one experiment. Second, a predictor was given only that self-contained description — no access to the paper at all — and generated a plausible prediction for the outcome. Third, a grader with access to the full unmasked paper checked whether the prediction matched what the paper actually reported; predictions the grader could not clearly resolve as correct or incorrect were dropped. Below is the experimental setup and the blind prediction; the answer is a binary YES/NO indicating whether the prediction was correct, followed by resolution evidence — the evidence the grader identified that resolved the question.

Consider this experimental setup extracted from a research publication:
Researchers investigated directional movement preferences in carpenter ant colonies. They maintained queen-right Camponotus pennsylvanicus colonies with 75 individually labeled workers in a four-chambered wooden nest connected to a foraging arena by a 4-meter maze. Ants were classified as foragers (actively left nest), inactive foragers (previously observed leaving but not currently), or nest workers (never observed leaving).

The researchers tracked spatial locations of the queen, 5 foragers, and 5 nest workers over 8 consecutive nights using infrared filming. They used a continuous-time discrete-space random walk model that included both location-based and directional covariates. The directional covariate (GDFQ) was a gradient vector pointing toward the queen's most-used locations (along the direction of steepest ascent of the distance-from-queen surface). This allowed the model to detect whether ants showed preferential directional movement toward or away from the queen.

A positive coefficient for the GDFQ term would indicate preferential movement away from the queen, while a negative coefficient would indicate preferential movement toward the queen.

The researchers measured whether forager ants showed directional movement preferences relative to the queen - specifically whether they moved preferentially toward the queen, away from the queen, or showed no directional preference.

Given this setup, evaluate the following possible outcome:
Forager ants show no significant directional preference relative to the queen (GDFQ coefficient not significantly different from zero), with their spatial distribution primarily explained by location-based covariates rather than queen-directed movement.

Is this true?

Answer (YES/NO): YES